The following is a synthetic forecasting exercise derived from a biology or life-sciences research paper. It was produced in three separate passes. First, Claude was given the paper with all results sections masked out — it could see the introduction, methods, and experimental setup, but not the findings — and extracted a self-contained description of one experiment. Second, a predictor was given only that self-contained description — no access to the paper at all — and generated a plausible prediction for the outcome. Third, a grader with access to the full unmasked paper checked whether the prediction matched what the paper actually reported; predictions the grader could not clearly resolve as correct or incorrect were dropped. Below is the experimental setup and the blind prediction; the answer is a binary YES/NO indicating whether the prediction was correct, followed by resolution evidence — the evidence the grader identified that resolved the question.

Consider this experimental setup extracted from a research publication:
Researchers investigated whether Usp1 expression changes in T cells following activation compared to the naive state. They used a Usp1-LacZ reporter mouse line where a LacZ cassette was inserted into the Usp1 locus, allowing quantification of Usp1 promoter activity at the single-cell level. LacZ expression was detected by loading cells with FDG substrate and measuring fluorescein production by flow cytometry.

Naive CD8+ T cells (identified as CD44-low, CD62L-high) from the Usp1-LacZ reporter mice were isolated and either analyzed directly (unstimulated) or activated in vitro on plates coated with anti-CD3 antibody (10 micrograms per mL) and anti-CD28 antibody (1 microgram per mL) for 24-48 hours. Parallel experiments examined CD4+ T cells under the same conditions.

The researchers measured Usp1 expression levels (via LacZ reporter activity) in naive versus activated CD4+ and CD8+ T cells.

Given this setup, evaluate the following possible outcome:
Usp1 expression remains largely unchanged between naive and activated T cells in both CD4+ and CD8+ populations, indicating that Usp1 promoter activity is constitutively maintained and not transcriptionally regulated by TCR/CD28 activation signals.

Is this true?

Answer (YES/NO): NO